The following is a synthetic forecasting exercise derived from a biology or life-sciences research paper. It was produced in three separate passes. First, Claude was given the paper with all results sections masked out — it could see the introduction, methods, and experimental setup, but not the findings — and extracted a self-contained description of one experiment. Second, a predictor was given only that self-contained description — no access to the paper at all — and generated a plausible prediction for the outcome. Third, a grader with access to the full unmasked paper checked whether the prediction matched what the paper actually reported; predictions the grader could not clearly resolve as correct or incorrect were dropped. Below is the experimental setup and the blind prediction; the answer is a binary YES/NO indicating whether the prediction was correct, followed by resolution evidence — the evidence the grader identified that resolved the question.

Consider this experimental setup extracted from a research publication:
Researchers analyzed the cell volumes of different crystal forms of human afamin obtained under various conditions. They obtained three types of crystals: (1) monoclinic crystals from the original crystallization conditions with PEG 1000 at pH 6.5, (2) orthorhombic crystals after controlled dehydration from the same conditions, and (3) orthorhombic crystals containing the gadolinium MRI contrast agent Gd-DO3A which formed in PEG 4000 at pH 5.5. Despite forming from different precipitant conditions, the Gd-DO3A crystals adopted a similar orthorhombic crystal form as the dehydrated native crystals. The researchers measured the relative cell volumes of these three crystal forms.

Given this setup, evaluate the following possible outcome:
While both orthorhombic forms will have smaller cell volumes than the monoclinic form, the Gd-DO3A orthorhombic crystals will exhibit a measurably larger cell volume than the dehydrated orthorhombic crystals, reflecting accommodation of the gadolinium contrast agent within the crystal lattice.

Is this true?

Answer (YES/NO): NO